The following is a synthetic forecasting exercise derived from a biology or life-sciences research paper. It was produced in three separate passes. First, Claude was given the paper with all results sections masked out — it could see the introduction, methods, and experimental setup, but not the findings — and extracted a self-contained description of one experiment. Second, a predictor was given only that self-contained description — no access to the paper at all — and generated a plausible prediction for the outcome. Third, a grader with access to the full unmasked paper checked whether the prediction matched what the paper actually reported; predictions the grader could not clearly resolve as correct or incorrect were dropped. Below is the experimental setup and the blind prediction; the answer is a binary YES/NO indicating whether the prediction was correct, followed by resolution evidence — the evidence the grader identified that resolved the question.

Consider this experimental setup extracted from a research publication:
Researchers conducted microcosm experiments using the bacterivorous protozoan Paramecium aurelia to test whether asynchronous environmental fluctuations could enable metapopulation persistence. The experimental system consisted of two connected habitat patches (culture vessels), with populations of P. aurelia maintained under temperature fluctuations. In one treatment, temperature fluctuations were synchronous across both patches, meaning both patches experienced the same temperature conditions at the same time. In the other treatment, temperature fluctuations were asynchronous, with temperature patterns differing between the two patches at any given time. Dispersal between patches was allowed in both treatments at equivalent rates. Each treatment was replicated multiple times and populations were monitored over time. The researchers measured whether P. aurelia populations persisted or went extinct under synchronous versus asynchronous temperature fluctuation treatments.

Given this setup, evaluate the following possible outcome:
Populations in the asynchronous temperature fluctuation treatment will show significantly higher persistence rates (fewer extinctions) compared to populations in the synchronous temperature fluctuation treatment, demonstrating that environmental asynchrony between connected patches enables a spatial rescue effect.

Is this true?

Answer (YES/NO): YES